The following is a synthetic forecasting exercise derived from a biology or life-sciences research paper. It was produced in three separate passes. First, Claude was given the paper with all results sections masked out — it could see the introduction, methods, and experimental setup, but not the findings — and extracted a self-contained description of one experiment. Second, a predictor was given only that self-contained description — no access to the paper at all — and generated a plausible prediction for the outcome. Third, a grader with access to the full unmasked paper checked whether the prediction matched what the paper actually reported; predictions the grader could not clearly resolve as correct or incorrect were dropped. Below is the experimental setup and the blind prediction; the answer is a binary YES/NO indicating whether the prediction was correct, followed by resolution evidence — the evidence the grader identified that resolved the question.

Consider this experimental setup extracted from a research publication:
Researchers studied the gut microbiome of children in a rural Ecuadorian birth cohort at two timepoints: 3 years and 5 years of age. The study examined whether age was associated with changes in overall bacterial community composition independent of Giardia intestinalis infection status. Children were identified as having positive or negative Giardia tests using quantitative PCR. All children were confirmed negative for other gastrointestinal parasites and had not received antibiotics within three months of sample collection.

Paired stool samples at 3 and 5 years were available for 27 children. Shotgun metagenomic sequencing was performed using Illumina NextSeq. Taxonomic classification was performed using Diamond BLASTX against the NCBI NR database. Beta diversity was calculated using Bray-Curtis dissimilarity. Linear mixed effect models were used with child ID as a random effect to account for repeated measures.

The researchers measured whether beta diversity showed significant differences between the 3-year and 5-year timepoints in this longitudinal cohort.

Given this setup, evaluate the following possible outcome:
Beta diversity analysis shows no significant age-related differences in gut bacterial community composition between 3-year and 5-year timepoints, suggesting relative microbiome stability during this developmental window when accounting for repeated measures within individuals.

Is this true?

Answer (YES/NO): YES